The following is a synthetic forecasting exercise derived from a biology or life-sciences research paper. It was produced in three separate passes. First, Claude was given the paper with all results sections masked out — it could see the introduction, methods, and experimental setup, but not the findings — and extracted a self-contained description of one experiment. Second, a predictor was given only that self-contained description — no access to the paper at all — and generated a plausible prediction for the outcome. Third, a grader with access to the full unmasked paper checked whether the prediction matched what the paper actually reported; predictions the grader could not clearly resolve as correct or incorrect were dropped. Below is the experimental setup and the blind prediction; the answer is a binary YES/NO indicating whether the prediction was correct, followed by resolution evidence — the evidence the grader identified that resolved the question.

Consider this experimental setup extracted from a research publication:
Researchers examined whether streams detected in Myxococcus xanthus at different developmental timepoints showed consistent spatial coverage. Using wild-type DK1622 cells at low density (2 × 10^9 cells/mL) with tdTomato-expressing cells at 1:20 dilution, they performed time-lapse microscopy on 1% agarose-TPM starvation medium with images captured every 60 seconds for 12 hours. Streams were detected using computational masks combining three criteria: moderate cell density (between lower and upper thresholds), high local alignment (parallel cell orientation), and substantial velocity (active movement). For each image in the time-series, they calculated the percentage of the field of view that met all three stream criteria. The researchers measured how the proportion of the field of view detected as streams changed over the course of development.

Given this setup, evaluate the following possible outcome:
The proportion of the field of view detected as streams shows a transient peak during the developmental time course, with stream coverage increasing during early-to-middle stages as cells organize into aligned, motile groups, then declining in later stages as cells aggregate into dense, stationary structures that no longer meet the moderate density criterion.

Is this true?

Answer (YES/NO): YES